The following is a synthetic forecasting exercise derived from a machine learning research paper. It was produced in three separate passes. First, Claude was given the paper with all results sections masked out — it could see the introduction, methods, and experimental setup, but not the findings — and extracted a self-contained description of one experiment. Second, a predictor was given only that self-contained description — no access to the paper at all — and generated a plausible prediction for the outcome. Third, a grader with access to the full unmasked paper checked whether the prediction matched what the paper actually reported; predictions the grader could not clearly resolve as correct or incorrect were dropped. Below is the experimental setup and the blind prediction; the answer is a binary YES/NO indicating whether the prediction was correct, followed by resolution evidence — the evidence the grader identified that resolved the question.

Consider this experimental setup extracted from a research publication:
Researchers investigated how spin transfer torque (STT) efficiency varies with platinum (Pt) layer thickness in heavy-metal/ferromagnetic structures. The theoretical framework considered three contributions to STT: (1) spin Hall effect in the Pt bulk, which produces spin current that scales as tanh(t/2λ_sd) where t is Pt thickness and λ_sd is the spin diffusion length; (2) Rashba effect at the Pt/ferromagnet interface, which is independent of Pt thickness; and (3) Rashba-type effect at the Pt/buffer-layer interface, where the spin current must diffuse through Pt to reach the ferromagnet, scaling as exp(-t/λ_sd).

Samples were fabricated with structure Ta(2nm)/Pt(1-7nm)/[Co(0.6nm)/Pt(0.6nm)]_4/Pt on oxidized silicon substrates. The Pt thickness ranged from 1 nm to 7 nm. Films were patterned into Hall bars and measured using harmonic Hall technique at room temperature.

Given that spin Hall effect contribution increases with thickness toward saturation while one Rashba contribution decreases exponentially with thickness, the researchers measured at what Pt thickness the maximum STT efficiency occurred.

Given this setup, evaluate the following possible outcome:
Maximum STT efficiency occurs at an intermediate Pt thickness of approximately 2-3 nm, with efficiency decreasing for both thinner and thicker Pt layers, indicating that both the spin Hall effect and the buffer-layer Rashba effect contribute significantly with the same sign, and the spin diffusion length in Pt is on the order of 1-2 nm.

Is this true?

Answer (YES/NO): NO